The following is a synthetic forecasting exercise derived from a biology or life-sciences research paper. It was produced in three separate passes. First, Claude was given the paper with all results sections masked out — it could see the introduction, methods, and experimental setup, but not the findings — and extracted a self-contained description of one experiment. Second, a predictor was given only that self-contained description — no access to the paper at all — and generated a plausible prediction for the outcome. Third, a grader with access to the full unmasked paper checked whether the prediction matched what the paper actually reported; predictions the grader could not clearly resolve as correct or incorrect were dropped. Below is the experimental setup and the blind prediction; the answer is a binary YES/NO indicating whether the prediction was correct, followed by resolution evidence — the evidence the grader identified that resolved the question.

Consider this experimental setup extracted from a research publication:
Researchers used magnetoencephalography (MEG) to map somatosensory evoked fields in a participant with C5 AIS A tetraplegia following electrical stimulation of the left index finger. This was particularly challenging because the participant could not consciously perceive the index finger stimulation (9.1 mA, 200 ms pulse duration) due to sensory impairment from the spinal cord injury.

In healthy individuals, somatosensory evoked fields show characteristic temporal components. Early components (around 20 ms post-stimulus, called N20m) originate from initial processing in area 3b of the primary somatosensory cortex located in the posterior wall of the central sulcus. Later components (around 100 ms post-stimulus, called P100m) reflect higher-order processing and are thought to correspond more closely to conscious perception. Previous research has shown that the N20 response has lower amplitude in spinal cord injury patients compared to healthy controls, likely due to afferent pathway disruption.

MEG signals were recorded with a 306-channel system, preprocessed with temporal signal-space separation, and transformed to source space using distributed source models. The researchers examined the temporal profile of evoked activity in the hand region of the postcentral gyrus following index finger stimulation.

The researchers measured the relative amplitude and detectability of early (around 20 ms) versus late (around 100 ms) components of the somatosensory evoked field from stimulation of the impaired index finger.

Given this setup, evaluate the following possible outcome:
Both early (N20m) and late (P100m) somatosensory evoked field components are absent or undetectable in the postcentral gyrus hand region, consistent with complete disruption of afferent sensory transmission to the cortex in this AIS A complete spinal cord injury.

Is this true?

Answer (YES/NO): NO